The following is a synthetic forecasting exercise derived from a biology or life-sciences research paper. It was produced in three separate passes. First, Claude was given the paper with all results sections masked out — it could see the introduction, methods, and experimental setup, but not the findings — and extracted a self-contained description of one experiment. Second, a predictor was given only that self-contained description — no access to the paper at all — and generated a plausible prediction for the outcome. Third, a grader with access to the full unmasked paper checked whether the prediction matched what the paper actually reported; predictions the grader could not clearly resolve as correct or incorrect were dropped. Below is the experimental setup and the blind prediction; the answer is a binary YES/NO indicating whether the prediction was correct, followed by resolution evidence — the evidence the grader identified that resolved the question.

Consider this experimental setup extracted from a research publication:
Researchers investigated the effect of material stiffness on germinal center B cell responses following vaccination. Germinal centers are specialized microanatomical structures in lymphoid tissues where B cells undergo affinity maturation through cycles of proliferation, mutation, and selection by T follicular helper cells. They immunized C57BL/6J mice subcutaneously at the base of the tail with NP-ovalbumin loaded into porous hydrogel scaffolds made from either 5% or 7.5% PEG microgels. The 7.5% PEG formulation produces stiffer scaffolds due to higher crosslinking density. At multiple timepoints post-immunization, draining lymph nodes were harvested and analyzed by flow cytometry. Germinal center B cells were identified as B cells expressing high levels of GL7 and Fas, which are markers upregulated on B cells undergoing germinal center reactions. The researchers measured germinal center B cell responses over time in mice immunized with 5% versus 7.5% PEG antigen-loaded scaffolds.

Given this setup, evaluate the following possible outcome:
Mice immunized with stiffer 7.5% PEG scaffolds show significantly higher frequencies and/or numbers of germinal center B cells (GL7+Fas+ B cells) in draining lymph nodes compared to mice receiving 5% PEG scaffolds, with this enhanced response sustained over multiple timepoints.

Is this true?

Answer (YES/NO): NO